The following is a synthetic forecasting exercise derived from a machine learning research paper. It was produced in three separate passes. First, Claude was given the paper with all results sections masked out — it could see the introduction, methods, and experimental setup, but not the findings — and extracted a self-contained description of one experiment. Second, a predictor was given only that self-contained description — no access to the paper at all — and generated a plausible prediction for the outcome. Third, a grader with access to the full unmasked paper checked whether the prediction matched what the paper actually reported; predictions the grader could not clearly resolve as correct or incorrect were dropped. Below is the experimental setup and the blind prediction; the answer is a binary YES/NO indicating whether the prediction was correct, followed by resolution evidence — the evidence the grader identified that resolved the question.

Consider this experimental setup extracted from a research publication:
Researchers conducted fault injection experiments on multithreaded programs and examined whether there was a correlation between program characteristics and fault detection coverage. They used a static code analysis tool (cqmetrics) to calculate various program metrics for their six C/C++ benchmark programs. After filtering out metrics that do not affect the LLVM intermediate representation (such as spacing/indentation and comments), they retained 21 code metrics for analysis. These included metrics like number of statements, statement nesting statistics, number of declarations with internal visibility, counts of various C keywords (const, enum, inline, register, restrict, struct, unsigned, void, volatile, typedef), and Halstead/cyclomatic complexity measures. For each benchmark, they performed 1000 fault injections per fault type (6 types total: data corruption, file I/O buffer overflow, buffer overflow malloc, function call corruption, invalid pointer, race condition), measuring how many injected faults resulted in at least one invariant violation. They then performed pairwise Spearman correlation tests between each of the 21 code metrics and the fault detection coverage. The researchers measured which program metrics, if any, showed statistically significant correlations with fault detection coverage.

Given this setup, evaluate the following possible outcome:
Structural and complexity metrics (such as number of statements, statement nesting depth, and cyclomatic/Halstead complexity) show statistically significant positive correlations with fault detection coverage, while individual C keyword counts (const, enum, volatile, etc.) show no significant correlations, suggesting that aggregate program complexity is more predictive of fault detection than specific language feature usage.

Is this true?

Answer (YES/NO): NO